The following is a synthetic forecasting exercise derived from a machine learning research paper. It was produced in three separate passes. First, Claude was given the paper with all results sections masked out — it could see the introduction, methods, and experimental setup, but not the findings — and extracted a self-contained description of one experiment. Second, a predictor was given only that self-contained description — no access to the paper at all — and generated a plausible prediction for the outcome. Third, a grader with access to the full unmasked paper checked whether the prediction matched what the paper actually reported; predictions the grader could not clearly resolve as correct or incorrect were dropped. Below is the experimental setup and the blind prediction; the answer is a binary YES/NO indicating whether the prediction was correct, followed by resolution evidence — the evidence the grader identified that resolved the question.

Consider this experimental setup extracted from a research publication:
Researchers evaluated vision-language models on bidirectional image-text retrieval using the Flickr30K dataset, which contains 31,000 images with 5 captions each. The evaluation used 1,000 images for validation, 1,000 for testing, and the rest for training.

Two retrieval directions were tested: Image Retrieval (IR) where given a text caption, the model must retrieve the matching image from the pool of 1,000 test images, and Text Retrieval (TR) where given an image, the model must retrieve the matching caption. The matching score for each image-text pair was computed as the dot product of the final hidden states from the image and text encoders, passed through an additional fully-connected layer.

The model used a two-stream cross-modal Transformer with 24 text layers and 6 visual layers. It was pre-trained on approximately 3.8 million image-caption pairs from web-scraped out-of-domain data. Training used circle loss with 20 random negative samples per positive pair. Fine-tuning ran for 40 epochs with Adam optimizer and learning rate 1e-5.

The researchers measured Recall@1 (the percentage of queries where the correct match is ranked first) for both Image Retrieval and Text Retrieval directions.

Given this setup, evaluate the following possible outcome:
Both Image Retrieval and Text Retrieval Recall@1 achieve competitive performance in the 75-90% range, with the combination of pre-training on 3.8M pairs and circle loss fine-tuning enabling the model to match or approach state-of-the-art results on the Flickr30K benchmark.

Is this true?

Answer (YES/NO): YES